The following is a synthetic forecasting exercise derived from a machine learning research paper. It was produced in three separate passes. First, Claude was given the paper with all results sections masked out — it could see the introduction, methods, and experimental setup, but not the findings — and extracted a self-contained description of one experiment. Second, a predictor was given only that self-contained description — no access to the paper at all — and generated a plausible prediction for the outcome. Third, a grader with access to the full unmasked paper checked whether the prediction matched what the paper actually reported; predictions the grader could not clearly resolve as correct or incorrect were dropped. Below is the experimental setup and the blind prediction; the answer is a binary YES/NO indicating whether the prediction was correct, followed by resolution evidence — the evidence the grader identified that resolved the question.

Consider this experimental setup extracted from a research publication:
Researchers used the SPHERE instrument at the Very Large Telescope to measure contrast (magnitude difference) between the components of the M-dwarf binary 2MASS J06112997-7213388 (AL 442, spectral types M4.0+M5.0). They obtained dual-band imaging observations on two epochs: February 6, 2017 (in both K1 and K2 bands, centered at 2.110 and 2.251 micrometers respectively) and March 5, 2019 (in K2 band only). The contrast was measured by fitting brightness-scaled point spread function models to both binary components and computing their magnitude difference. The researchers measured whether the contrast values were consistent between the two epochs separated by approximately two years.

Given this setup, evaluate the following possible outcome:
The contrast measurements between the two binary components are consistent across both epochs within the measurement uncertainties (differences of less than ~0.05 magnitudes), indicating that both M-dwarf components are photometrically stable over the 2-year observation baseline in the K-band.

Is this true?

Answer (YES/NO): YES